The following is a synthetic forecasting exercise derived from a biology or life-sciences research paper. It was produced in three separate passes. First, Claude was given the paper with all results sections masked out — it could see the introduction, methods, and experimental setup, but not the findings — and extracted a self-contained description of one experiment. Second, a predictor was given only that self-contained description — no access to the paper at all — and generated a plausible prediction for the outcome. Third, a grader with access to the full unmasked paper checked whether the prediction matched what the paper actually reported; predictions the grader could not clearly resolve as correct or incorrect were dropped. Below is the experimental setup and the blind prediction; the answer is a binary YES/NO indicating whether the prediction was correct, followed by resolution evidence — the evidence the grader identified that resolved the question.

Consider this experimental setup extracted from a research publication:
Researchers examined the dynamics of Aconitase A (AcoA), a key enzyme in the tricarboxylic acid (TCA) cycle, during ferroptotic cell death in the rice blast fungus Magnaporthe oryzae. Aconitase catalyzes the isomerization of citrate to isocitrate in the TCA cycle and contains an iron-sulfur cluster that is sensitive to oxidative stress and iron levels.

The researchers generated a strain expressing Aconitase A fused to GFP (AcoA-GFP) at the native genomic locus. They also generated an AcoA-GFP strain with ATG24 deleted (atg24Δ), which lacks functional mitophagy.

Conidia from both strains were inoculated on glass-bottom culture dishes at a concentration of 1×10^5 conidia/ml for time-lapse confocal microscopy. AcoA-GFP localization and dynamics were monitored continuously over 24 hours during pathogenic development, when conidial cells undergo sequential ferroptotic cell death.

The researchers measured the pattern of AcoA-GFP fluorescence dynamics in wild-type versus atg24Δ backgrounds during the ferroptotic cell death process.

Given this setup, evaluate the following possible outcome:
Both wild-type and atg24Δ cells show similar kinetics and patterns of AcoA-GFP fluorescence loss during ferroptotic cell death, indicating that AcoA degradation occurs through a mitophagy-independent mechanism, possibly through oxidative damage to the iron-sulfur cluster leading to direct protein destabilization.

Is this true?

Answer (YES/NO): NO